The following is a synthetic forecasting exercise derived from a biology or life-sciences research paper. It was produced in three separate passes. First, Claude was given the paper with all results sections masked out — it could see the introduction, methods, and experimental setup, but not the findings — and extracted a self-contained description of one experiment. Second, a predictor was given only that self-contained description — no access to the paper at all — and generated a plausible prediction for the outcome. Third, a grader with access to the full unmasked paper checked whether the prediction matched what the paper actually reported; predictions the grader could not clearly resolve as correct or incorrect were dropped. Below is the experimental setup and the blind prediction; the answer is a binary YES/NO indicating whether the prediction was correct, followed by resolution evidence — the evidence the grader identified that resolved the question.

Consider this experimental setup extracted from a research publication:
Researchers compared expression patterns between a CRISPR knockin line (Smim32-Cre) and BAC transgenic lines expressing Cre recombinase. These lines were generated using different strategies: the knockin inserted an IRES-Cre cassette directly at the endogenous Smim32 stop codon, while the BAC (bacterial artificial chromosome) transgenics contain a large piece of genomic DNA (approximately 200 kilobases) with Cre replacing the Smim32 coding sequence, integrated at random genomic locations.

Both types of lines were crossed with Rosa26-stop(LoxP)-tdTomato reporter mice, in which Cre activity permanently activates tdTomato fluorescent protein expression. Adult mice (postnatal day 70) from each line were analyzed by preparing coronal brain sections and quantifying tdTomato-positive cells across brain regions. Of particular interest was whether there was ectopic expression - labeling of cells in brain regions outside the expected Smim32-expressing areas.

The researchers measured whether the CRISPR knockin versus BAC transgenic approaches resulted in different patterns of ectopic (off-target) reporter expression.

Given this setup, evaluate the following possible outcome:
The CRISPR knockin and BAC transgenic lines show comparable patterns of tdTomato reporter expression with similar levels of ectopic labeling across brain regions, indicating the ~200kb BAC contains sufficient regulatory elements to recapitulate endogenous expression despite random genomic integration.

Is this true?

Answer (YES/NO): NO